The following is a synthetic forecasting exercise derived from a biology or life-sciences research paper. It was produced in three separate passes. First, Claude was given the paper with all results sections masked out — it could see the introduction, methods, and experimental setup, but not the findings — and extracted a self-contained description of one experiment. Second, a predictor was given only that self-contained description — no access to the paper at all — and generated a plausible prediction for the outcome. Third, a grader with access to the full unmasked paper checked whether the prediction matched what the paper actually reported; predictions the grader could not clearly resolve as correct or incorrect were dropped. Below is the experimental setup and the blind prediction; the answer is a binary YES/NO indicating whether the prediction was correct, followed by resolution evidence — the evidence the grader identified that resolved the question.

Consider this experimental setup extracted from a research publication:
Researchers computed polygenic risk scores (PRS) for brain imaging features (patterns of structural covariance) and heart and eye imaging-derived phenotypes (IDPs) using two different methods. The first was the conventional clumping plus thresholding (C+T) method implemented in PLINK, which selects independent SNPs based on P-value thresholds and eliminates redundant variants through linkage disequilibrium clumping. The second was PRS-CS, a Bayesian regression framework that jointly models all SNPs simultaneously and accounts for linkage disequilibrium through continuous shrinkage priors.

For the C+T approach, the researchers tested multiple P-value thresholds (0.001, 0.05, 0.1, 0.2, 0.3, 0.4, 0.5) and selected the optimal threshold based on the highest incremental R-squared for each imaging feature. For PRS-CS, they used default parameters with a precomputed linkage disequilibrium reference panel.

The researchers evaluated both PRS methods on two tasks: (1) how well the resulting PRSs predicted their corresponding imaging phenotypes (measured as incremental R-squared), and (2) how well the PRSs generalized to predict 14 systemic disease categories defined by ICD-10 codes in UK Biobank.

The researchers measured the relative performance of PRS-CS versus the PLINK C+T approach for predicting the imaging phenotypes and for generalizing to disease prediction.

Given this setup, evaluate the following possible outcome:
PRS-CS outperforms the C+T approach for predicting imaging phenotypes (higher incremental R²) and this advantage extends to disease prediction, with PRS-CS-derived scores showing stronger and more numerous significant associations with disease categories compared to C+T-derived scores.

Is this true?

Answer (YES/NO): NO